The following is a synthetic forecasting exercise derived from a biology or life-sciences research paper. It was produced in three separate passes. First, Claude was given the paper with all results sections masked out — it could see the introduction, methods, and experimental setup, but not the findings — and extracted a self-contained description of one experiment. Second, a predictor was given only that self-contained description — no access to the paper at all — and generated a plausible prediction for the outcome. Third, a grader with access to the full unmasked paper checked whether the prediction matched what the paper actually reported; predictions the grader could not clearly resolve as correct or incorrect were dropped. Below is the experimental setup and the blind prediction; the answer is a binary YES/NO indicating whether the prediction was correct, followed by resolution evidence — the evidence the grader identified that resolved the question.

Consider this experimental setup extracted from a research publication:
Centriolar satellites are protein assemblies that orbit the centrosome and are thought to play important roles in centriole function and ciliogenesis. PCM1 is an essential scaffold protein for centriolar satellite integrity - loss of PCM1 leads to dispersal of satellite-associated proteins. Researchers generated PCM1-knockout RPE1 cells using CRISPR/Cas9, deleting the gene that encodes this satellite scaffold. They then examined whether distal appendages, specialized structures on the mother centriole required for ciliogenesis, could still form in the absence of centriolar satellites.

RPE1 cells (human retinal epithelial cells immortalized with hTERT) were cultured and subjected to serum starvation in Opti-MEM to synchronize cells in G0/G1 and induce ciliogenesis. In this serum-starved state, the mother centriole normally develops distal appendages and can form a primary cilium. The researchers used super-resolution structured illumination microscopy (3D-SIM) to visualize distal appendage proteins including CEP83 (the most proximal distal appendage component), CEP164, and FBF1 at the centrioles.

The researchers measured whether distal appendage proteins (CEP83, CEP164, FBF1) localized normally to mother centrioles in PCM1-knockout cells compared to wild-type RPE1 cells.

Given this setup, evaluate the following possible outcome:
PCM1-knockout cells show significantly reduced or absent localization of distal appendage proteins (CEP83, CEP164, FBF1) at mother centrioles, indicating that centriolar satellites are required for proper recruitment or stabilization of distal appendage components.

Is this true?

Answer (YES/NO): NO